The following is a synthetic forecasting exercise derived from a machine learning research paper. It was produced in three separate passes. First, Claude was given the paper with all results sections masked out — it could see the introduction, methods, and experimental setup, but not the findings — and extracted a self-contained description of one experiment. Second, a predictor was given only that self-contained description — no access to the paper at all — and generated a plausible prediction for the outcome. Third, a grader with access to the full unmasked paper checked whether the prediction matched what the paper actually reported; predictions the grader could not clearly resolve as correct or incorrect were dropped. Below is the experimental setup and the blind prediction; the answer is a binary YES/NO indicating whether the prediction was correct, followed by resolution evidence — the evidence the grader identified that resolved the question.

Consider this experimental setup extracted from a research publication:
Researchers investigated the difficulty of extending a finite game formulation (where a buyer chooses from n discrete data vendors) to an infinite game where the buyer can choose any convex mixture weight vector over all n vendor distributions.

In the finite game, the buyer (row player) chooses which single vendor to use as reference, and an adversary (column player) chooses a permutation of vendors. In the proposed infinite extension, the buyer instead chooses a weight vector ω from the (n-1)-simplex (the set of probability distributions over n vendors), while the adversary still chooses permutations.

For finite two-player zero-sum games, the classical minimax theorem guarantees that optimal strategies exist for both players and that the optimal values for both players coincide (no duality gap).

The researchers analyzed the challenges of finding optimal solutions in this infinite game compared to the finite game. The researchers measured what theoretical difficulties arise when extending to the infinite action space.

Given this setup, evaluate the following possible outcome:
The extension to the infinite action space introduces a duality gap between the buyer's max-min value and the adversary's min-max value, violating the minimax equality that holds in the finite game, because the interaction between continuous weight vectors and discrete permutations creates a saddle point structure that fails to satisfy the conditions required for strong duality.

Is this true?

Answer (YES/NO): NO